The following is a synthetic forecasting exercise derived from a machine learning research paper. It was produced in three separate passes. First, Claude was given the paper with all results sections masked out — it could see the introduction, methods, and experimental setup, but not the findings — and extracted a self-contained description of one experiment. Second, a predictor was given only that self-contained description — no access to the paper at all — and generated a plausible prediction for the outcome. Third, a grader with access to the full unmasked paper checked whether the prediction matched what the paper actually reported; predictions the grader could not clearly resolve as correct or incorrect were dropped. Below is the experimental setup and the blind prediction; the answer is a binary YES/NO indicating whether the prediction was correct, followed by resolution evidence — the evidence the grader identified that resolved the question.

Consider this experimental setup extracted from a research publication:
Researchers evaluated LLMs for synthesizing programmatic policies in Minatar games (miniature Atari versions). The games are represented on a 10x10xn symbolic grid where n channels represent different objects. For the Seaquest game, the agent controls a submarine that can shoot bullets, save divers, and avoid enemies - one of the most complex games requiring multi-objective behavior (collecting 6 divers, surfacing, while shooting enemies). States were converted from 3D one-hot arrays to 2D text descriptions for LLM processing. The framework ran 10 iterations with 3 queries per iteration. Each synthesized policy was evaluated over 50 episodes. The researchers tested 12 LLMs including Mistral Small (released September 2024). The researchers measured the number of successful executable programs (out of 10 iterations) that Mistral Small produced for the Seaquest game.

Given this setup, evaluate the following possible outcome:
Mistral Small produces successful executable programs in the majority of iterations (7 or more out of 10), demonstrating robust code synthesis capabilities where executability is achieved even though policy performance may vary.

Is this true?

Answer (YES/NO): NO